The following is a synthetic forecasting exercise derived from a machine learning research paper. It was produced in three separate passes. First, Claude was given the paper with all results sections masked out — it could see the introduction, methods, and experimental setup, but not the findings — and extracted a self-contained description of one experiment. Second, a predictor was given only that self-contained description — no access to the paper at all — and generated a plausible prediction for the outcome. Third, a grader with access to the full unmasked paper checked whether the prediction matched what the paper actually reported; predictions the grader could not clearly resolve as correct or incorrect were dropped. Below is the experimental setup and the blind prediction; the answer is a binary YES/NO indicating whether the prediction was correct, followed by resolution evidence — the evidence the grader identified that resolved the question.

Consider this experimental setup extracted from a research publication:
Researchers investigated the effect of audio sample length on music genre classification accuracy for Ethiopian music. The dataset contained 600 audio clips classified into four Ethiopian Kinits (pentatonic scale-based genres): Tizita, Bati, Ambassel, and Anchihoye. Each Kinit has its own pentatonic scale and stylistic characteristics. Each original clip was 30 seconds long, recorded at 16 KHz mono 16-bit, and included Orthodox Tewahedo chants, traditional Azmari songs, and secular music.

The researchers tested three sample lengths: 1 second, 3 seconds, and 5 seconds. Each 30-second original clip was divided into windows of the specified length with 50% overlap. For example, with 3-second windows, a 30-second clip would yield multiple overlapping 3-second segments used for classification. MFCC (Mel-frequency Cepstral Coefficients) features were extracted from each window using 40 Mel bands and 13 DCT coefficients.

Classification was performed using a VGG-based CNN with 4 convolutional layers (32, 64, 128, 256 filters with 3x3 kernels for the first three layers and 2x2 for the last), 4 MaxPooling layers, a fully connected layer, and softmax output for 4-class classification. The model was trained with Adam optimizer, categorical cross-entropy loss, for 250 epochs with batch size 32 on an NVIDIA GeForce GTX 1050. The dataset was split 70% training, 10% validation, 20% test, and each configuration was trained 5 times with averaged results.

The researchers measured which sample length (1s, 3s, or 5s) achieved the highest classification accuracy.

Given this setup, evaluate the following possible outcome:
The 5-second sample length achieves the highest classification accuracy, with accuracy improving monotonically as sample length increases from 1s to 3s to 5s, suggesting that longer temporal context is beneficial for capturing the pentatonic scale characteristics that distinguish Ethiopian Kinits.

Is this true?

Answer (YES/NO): NO